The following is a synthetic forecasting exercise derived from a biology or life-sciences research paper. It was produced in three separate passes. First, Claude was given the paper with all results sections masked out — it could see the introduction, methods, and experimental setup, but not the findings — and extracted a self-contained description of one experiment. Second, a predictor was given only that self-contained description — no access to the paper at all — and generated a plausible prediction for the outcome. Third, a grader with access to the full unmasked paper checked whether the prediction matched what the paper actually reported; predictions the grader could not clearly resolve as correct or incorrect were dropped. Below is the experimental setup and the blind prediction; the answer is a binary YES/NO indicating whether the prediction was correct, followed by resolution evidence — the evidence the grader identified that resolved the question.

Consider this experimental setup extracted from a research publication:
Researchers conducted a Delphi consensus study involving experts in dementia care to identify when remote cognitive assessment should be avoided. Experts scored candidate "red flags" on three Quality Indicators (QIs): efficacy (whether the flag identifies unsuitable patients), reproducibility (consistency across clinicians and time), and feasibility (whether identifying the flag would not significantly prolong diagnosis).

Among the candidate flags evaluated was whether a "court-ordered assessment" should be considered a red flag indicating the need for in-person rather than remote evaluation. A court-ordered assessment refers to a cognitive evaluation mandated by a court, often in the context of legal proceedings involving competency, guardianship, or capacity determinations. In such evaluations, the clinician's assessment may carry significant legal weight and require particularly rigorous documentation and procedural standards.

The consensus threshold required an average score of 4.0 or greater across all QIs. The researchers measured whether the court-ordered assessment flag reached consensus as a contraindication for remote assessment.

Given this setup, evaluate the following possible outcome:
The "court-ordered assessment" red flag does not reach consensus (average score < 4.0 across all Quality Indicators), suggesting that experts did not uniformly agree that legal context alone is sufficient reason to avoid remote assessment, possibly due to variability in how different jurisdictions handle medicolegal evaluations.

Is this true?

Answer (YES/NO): NO